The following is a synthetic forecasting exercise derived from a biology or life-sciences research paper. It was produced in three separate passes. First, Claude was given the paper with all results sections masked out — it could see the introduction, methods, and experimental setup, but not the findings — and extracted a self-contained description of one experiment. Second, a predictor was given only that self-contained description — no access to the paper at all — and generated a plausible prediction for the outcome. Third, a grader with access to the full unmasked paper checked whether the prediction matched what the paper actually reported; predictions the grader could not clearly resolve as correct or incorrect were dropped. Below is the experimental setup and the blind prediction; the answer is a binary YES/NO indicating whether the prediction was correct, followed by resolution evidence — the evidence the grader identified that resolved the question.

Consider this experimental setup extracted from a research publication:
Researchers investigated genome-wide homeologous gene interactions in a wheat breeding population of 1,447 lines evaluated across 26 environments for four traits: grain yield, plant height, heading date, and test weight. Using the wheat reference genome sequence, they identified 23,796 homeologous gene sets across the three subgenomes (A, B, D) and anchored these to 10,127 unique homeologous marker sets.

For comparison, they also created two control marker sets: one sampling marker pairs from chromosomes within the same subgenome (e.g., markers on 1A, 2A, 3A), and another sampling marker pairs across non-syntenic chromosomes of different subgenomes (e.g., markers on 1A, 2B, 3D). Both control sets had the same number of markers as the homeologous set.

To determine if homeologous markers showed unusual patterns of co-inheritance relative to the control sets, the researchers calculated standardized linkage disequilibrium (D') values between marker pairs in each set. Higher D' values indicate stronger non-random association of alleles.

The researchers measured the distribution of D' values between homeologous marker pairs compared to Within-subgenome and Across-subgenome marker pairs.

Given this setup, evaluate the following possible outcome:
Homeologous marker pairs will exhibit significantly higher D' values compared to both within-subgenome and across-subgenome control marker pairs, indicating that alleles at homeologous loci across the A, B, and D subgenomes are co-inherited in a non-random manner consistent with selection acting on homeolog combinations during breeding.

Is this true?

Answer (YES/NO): YES